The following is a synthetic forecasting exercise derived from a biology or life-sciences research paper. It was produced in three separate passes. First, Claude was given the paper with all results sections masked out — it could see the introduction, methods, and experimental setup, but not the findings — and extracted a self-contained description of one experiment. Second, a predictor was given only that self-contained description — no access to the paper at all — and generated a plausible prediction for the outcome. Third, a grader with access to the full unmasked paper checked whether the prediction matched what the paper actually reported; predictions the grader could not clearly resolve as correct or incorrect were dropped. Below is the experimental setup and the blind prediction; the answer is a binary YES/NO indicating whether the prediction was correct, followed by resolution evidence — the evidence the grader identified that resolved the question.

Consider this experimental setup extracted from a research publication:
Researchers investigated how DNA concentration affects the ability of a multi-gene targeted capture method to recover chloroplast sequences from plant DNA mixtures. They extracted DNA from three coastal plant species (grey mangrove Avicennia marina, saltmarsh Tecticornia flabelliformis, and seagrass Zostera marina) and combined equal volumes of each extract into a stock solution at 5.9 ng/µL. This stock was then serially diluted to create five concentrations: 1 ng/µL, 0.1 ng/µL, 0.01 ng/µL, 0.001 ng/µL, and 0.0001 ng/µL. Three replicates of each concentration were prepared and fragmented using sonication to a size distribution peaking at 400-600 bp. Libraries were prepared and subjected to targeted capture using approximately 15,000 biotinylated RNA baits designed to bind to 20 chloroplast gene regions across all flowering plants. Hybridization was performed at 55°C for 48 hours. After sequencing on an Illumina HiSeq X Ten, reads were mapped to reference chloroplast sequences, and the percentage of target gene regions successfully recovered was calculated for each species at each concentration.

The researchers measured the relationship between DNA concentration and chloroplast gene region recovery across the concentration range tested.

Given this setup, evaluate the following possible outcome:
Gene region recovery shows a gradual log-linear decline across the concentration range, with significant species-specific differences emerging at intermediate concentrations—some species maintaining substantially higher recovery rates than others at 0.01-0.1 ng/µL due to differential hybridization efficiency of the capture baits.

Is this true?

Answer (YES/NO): NO